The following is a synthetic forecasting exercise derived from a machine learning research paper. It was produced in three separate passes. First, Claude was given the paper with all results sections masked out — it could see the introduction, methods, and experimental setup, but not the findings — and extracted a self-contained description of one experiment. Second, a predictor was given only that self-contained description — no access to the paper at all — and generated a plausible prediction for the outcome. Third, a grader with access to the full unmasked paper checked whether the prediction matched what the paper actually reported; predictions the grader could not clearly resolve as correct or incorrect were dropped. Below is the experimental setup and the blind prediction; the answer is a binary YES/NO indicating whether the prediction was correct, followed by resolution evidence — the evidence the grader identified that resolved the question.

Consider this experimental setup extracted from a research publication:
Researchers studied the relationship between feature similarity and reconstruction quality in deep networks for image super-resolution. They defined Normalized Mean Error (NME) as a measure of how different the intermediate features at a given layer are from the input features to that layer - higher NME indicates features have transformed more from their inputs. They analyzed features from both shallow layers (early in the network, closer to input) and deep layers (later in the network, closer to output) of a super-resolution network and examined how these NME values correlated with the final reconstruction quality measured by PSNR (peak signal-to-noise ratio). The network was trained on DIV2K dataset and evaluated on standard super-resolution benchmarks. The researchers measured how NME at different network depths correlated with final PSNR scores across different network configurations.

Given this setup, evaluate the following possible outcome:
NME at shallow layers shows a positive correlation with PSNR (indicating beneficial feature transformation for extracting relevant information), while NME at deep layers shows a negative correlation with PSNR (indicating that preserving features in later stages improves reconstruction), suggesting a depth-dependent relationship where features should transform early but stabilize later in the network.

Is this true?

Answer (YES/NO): NO